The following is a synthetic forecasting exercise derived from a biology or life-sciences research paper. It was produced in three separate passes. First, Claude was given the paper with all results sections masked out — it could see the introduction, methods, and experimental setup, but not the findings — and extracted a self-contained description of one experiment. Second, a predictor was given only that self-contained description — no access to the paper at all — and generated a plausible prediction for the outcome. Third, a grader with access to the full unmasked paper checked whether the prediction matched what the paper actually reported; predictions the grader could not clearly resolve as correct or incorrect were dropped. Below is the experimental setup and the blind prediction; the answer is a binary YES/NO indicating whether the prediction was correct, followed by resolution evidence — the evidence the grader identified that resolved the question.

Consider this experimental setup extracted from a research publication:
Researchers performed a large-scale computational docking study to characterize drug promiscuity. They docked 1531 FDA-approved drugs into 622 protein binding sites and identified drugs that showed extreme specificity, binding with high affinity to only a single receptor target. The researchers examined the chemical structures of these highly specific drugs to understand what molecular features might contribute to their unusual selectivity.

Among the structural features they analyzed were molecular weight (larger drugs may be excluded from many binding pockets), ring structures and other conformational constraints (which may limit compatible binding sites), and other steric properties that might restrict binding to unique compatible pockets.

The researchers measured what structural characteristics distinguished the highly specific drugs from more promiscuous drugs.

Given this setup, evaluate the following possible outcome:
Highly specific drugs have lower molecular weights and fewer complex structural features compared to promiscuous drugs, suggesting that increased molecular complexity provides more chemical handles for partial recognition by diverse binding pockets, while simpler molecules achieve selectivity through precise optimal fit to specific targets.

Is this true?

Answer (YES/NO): NO